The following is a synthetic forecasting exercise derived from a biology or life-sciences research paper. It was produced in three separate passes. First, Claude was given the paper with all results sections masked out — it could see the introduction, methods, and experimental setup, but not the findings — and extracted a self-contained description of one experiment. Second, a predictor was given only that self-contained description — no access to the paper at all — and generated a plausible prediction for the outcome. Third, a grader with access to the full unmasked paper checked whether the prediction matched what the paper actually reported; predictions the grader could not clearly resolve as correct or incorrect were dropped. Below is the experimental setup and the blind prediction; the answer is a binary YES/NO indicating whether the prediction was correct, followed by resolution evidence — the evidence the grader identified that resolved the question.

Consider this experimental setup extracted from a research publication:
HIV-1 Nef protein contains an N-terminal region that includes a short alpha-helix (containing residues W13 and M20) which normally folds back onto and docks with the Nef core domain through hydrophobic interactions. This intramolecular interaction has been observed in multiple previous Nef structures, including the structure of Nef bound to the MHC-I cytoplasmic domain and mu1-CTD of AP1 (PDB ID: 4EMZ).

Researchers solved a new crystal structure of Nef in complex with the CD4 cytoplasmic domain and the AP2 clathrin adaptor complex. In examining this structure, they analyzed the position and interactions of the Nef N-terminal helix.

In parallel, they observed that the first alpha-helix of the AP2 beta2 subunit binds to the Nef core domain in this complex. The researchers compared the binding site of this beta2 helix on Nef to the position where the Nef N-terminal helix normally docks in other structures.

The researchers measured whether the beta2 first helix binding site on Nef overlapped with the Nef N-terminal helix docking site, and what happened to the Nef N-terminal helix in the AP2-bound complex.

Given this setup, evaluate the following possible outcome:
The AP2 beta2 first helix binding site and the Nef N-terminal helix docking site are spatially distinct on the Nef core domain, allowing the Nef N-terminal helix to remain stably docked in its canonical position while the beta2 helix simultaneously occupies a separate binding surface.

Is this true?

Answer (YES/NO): NO